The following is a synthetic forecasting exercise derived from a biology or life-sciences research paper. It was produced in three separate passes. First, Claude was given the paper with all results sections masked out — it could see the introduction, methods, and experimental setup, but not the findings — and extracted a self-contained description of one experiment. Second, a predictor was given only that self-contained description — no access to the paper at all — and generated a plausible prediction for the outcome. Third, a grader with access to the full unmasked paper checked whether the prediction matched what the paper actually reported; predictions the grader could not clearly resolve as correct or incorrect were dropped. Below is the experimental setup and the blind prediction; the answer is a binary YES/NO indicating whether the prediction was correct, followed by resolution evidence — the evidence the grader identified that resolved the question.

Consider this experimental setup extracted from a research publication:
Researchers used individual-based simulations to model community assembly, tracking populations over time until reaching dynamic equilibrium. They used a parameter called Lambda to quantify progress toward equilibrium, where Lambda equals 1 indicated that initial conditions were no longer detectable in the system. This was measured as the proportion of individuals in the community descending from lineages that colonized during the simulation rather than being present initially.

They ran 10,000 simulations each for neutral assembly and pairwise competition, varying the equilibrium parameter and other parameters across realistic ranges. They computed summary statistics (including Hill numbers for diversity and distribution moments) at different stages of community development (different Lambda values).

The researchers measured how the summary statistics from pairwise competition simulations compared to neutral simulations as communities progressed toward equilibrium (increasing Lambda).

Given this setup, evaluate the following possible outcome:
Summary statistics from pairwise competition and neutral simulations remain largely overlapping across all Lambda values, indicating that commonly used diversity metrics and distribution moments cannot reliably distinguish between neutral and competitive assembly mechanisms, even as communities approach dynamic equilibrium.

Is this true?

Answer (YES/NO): NO